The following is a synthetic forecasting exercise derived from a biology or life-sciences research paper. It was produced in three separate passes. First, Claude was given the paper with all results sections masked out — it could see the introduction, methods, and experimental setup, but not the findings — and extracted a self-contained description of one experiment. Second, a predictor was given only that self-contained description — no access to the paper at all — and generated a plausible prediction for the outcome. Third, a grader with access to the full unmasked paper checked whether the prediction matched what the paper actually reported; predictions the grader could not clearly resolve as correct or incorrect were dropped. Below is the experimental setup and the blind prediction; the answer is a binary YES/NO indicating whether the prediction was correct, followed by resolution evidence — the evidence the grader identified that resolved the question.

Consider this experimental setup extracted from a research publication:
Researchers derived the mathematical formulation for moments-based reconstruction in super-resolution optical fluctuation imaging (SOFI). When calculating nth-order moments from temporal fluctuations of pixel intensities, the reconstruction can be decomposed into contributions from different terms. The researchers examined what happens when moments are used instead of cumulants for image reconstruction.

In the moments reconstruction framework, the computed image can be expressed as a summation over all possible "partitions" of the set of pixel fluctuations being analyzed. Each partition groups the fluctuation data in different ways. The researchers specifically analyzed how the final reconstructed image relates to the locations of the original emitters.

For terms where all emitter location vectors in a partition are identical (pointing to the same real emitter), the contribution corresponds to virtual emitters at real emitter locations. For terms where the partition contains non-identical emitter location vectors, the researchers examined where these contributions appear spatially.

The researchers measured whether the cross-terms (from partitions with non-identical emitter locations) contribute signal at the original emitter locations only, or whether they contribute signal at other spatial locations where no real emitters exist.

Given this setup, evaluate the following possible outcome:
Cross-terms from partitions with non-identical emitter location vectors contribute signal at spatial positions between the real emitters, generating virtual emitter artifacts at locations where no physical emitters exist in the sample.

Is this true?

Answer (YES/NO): YES